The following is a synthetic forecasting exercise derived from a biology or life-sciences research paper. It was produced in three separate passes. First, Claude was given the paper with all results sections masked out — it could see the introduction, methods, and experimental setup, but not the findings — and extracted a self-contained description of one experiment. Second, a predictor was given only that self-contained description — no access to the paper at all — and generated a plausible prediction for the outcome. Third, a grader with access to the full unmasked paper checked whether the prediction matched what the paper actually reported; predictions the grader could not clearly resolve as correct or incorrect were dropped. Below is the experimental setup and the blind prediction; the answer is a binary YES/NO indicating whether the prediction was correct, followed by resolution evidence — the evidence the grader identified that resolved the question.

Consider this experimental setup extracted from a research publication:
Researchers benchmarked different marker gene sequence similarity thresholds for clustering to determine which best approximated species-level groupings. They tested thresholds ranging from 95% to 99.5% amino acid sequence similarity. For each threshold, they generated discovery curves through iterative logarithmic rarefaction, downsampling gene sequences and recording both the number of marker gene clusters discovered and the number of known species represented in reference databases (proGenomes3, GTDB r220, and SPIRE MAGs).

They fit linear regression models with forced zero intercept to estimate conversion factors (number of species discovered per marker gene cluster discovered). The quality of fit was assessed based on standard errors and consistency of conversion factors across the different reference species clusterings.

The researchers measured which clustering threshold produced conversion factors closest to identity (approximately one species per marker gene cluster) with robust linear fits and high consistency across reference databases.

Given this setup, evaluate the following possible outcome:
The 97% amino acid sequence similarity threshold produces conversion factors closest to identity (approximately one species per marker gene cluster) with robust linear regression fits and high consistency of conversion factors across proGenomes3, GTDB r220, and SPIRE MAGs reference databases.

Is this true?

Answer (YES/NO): NO